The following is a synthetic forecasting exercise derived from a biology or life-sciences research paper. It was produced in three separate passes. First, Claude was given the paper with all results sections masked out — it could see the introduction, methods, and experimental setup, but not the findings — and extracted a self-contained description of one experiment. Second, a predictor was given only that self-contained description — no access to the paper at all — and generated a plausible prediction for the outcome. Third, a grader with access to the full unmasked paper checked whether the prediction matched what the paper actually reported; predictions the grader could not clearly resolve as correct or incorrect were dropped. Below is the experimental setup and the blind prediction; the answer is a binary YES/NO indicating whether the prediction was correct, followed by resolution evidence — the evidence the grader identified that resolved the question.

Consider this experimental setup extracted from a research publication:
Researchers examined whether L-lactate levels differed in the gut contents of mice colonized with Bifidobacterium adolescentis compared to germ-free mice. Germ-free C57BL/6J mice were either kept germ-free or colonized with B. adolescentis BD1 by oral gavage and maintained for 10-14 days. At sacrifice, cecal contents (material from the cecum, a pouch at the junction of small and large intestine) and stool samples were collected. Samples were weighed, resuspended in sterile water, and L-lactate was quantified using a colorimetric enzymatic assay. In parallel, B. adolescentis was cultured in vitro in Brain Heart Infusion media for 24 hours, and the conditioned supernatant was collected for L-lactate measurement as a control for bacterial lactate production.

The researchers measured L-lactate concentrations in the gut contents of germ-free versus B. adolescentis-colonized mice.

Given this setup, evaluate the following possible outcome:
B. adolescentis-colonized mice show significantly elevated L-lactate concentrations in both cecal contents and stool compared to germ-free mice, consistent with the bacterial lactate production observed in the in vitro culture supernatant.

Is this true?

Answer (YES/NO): NO